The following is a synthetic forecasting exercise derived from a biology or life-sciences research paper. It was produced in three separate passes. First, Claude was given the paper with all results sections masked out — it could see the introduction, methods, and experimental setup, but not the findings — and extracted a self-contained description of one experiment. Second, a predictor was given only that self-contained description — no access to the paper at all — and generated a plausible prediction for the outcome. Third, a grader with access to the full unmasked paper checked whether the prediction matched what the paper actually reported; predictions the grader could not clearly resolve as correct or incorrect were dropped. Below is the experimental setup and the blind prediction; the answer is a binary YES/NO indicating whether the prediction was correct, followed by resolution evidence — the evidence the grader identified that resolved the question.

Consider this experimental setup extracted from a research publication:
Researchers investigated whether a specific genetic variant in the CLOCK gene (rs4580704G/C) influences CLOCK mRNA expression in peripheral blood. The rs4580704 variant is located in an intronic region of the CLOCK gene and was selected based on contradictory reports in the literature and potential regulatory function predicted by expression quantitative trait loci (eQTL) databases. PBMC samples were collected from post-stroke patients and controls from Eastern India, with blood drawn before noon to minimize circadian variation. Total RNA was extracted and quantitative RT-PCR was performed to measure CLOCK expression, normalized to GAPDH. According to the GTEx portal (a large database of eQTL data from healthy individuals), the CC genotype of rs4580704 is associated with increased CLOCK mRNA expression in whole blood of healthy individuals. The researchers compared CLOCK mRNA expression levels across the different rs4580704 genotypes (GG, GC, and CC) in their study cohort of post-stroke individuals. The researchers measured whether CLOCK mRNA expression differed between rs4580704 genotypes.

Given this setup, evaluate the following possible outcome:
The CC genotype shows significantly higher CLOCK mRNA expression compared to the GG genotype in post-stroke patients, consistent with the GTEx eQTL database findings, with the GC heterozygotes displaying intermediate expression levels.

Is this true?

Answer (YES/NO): NO